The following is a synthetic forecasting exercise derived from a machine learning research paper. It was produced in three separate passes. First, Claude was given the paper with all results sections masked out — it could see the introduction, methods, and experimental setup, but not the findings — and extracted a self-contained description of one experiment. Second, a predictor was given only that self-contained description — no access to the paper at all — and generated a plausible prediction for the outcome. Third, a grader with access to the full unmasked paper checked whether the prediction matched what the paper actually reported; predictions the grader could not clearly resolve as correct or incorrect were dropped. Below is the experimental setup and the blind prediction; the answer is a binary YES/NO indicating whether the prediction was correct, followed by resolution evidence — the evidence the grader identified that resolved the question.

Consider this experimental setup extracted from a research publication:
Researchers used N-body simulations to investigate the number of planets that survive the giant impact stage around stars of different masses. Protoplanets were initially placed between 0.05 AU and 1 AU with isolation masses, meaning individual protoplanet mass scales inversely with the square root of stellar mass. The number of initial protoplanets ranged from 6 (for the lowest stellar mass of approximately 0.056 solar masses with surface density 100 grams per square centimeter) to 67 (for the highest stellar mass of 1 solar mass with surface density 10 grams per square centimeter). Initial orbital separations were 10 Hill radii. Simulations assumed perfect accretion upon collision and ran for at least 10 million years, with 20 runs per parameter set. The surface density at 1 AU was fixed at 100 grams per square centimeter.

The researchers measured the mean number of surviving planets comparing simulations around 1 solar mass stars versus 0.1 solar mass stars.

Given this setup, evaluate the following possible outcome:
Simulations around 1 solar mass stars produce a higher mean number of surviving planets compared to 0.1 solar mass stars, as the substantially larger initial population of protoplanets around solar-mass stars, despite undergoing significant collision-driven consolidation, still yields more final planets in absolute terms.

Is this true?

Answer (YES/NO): YES